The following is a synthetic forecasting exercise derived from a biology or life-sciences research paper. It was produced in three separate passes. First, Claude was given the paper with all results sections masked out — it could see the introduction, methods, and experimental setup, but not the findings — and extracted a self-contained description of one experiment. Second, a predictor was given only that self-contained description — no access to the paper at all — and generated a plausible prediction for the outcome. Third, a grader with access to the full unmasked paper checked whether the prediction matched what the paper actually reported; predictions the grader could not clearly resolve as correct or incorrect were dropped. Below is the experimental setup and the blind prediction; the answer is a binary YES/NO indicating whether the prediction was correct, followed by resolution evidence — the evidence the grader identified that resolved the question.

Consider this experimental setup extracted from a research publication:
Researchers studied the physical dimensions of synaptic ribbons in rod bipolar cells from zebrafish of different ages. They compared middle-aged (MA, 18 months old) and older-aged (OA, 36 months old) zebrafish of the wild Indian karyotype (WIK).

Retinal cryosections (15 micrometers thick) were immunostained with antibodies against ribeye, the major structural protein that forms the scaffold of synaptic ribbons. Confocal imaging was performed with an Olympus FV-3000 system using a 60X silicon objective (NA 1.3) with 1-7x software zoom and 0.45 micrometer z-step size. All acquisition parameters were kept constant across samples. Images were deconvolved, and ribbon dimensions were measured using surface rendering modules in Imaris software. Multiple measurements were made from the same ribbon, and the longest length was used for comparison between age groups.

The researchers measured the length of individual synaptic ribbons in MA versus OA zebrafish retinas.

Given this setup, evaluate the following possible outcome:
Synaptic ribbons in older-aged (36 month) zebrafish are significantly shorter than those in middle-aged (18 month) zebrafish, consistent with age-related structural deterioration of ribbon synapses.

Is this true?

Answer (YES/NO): NO